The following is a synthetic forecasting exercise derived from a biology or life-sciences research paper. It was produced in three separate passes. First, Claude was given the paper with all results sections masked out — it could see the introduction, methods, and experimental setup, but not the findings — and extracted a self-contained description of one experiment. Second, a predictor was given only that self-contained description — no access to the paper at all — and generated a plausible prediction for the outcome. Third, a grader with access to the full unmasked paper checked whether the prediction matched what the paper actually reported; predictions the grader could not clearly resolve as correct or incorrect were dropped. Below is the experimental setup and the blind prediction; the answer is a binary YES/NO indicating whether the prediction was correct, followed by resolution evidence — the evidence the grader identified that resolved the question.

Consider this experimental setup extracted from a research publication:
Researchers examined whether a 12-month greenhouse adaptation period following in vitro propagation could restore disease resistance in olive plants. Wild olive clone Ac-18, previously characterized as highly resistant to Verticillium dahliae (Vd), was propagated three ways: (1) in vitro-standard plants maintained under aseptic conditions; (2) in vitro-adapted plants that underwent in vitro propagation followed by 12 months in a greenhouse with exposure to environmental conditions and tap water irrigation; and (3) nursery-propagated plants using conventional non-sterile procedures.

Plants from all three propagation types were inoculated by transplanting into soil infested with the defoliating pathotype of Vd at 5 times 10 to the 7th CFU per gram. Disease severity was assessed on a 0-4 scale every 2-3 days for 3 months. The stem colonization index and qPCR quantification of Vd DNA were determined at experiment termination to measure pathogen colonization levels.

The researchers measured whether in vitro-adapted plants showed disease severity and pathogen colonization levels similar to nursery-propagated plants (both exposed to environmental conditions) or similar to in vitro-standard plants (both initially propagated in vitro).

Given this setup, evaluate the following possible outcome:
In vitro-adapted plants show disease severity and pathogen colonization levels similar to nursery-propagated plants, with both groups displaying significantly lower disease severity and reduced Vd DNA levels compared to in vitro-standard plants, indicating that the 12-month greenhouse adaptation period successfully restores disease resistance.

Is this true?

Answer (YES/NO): YES